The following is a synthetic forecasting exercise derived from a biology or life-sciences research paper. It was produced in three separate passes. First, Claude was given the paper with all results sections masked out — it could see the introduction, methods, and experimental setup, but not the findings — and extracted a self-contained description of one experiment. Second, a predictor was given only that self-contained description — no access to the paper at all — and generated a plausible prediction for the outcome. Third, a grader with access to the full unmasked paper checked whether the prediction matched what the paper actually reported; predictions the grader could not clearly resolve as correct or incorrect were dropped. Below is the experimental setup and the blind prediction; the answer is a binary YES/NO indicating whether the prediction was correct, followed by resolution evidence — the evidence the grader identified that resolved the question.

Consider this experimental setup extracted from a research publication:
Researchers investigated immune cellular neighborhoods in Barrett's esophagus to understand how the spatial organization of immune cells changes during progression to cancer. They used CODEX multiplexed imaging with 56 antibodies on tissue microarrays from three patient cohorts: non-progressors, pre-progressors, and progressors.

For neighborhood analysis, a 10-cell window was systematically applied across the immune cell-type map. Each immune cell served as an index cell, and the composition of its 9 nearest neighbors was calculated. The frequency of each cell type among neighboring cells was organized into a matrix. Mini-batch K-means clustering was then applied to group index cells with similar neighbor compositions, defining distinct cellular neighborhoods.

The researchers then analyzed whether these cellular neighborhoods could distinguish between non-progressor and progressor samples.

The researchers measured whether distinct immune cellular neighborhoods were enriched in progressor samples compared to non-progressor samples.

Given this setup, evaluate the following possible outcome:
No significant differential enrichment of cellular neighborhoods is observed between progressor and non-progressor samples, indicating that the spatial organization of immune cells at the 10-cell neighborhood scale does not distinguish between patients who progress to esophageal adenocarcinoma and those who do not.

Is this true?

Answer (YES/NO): NO